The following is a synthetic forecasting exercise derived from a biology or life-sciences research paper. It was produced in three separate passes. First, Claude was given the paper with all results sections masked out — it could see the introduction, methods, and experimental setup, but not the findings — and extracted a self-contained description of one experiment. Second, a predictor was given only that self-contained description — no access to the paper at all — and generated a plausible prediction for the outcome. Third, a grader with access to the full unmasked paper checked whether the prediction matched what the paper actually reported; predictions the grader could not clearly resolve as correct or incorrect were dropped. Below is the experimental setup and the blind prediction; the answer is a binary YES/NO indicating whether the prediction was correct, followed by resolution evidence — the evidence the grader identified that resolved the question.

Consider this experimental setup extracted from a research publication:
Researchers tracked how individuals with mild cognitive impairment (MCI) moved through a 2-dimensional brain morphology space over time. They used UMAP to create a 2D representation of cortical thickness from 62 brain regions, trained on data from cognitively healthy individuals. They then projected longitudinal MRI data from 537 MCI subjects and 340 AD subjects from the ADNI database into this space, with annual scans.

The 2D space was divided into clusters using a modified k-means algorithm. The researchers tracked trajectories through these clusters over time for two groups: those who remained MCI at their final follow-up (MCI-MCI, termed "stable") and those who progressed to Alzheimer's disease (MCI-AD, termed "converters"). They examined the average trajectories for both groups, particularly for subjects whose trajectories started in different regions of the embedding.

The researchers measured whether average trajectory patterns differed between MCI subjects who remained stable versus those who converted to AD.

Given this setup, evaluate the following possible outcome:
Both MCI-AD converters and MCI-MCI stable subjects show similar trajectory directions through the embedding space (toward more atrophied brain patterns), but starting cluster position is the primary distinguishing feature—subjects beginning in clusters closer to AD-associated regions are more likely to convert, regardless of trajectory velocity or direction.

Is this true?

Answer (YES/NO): NO